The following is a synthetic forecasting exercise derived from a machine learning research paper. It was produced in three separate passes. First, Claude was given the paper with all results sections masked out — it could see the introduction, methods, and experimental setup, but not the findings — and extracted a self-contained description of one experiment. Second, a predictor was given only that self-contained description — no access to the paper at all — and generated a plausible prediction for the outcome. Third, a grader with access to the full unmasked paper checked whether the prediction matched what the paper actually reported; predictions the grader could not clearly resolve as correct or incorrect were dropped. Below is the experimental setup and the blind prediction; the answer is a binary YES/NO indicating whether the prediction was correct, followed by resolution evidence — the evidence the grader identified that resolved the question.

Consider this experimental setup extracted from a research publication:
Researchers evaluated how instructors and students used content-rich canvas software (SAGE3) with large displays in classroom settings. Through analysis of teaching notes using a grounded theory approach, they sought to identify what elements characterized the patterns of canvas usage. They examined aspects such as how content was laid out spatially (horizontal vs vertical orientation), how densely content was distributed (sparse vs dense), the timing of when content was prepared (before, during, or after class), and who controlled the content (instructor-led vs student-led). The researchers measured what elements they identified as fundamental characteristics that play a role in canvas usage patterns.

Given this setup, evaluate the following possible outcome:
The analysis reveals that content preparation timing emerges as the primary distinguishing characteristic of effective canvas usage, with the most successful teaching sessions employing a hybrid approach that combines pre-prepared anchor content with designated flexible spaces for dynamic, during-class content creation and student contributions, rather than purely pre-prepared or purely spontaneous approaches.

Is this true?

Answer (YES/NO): NO